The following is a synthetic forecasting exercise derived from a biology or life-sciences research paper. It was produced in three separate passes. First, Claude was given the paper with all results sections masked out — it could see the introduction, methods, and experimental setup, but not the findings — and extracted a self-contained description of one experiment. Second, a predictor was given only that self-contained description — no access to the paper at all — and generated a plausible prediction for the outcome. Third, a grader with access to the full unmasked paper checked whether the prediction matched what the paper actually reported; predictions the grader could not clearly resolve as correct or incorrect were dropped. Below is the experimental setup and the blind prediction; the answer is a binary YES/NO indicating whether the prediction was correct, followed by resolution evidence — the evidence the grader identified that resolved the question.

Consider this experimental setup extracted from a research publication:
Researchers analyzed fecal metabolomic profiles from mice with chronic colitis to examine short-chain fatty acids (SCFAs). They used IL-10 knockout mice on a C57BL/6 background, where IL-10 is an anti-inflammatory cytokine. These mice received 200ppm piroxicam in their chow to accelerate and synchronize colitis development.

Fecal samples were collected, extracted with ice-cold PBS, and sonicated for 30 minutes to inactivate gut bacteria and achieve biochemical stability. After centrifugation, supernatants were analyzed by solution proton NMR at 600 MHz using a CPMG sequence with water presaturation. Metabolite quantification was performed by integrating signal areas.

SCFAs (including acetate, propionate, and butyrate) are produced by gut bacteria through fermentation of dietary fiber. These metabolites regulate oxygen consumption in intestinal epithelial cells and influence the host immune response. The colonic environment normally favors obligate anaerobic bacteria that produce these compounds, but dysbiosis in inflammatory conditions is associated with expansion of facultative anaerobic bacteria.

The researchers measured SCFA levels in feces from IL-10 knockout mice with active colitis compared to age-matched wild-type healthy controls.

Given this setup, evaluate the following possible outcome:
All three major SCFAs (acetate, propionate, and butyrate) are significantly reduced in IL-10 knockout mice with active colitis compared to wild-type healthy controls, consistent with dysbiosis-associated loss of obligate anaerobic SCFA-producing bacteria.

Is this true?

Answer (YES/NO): NO